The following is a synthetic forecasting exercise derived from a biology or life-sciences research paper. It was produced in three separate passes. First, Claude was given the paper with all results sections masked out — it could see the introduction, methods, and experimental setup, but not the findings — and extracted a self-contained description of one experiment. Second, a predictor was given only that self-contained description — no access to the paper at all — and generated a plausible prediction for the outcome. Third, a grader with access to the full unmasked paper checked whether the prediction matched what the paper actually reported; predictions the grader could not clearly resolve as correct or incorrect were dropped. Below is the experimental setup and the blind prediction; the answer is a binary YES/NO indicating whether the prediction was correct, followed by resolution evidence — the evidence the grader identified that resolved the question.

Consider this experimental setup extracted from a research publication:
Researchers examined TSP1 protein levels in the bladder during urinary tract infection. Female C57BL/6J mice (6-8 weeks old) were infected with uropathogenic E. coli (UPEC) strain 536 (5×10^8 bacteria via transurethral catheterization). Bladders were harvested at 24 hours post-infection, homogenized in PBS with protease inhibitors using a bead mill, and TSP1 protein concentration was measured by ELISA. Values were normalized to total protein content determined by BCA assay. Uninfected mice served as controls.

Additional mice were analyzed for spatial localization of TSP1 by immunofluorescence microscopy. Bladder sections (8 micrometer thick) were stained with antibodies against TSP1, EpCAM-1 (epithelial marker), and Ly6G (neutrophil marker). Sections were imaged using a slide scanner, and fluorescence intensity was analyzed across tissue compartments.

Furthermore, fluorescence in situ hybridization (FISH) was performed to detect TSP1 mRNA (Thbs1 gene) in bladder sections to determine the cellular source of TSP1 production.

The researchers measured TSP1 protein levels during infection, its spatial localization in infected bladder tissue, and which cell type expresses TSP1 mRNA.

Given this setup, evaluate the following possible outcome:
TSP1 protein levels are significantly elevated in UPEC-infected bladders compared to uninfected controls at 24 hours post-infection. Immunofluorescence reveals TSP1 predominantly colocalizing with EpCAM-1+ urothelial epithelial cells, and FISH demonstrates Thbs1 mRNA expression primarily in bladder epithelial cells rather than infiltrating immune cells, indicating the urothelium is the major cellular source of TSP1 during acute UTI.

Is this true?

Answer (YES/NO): YES